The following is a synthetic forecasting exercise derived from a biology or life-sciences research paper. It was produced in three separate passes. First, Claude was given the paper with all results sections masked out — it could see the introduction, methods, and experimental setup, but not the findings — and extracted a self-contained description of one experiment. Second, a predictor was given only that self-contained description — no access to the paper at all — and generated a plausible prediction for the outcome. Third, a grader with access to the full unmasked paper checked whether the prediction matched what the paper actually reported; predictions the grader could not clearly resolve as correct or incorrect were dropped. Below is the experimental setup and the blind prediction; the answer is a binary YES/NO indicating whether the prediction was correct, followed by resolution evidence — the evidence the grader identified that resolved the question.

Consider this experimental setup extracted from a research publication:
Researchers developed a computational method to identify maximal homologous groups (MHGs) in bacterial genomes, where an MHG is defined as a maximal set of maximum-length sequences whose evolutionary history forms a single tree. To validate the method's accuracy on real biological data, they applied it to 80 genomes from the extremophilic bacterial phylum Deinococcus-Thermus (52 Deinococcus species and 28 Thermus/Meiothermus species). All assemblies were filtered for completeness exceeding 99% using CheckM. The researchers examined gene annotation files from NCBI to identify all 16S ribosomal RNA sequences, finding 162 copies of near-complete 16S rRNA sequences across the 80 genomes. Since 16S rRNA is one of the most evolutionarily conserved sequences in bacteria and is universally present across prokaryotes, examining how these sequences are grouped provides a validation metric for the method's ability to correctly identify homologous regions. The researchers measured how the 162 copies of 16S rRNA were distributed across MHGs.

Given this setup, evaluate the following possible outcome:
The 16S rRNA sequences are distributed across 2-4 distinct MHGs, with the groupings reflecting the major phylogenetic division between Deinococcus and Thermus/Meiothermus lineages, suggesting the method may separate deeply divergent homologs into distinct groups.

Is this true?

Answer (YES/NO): NO